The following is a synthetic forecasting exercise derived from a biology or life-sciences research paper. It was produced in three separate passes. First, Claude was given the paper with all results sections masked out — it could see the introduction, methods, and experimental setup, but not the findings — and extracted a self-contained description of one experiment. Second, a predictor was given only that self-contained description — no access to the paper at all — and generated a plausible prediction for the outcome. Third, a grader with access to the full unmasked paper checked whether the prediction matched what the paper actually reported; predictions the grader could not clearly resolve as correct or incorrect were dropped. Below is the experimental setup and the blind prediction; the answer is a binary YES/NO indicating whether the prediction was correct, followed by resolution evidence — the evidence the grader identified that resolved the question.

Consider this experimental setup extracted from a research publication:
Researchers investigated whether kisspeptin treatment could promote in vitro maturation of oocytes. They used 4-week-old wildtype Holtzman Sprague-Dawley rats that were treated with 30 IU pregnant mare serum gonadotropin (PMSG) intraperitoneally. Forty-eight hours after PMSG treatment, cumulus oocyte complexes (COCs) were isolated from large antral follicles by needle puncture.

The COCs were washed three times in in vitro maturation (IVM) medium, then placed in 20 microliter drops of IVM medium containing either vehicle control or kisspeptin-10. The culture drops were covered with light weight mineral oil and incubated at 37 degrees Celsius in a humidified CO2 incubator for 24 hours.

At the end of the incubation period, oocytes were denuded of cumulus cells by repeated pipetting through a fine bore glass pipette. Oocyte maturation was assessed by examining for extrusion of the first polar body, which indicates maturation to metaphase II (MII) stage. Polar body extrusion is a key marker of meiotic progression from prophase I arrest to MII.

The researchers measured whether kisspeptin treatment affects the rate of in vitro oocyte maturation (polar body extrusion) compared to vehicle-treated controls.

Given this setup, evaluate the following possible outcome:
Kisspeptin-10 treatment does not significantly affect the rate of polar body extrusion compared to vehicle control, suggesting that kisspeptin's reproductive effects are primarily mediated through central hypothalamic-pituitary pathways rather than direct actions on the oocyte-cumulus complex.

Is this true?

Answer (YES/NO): NO